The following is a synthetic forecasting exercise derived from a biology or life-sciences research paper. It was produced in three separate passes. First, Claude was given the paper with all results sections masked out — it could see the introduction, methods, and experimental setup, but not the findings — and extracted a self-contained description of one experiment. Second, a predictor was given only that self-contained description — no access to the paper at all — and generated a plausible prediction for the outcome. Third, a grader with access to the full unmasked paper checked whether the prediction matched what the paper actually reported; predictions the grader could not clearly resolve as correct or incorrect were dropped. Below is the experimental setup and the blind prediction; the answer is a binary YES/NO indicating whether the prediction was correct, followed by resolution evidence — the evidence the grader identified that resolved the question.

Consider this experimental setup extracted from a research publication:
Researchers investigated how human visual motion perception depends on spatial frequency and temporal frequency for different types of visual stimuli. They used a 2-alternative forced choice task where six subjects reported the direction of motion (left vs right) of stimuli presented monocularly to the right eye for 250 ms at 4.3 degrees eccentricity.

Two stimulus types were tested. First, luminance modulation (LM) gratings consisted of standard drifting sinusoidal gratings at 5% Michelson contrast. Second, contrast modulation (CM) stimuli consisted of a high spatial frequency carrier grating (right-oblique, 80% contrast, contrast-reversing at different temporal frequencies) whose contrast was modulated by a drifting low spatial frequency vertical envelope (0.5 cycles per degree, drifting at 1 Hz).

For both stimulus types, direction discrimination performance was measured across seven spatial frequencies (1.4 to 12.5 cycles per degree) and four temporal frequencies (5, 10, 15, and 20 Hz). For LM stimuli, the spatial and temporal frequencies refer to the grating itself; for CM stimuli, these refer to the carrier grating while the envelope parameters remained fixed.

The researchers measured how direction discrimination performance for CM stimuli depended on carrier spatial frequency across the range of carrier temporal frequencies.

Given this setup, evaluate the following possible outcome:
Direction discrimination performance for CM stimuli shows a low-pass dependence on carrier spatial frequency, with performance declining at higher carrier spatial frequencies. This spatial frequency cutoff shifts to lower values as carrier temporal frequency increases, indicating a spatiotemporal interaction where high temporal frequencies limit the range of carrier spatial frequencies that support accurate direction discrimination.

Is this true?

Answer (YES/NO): NO